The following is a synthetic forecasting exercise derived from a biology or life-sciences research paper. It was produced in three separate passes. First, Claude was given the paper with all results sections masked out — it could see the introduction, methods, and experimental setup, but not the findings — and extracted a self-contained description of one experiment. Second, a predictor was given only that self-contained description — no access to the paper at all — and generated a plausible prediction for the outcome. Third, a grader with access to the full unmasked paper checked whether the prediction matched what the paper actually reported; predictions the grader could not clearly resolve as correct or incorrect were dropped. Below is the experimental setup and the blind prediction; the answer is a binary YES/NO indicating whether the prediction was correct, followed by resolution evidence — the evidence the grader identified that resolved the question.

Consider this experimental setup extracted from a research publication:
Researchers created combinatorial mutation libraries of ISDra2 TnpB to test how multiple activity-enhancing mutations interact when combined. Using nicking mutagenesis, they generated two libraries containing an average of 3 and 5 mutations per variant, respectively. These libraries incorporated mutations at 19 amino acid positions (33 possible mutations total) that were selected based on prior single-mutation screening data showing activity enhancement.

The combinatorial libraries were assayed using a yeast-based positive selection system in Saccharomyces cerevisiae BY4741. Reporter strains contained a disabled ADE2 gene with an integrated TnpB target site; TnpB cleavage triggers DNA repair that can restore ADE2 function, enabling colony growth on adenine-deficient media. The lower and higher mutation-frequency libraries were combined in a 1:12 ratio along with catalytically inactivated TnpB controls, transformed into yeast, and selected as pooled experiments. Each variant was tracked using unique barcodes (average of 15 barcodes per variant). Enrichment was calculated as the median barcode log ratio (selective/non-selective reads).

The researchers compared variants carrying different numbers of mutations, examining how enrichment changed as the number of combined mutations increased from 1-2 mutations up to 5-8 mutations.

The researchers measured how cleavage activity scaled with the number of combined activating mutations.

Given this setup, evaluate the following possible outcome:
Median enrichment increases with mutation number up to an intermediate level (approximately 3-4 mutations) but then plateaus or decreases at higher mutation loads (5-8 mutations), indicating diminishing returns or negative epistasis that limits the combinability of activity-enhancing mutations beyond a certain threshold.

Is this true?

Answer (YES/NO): NO